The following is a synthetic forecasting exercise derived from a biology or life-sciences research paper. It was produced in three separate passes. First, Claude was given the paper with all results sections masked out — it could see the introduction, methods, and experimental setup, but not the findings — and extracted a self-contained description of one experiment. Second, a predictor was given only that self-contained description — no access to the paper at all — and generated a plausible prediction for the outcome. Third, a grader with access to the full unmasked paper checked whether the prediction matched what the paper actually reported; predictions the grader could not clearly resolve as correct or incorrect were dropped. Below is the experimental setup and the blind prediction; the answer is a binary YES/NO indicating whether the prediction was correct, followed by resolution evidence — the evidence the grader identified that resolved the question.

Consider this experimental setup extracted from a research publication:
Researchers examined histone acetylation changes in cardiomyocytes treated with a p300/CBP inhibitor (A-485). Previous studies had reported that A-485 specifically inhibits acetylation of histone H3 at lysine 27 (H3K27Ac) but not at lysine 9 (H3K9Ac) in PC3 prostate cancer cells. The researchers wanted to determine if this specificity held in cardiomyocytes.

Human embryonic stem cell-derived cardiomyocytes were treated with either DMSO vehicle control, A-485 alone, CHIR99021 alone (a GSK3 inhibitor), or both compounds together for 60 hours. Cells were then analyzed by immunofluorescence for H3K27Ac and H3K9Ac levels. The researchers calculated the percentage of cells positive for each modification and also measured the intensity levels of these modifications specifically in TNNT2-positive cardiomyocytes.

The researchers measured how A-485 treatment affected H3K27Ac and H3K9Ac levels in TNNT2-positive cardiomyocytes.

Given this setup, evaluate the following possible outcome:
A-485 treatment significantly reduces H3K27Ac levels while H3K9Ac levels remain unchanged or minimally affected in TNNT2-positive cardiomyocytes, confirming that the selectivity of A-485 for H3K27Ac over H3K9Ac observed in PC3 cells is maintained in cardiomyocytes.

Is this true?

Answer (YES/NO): NO